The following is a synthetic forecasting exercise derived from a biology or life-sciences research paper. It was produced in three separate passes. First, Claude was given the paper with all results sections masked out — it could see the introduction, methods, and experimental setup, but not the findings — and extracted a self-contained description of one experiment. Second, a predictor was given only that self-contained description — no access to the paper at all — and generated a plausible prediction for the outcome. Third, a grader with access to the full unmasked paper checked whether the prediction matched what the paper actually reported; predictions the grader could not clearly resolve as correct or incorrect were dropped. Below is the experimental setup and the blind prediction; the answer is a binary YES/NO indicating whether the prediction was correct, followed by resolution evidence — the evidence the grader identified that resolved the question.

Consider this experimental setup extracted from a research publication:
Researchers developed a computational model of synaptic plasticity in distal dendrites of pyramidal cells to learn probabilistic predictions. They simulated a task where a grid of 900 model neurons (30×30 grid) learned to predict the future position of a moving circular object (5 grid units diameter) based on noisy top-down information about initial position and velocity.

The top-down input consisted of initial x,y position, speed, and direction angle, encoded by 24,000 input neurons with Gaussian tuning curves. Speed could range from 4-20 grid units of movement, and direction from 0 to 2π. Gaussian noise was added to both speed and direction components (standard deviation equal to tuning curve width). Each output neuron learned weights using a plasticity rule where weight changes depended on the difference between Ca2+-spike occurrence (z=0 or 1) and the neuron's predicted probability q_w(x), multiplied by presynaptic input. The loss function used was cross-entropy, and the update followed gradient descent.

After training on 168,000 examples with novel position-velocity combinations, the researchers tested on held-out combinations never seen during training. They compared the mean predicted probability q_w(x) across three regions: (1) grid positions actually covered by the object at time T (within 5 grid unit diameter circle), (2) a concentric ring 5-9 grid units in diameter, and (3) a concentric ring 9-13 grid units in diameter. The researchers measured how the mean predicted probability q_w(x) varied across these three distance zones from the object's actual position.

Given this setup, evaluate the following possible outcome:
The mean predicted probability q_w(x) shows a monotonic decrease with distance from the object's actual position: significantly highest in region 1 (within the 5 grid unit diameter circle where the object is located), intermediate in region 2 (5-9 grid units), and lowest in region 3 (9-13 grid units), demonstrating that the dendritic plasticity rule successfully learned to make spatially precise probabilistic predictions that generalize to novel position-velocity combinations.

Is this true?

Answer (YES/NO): YES